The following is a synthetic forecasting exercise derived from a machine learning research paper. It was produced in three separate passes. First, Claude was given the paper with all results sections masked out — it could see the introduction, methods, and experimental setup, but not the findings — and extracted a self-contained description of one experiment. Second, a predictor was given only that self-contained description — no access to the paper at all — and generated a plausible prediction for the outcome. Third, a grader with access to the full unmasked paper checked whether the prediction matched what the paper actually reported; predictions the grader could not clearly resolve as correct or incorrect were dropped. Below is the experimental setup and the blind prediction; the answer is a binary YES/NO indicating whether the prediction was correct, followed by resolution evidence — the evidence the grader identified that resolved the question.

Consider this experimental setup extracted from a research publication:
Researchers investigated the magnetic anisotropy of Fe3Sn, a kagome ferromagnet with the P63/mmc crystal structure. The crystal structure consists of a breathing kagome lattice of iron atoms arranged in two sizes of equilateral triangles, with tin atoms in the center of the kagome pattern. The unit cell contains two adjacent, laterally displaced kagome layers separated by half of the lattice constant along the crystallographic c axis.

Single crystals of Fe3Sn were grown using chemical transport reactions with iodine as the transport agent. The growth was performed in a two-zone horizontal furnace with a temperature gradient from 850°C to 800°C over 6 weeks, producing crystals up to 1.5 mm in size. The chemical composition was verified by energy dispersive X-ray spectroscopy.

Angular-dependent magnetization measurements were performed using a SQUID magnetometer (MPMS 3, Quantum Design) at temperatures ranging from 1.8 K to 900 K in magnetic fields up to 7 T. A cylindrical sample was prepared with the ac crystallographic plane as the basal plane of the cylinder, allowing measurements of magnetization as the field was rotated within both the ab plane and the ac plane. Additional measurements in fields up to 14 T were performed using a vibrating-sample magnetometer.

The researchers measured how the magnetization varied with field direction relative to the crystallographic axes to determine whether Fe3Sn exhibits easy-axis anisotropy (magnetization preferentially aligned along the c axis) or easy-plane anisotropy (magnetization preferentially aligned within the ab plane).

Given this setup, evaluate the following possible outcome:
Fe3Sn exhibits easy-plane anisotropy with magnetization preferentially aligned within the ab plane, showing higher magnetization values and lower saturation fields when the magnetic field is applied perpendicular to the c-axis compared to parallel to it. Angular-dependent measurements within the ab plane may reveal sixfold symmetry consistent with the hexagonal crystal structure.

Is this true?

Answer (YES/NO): YES